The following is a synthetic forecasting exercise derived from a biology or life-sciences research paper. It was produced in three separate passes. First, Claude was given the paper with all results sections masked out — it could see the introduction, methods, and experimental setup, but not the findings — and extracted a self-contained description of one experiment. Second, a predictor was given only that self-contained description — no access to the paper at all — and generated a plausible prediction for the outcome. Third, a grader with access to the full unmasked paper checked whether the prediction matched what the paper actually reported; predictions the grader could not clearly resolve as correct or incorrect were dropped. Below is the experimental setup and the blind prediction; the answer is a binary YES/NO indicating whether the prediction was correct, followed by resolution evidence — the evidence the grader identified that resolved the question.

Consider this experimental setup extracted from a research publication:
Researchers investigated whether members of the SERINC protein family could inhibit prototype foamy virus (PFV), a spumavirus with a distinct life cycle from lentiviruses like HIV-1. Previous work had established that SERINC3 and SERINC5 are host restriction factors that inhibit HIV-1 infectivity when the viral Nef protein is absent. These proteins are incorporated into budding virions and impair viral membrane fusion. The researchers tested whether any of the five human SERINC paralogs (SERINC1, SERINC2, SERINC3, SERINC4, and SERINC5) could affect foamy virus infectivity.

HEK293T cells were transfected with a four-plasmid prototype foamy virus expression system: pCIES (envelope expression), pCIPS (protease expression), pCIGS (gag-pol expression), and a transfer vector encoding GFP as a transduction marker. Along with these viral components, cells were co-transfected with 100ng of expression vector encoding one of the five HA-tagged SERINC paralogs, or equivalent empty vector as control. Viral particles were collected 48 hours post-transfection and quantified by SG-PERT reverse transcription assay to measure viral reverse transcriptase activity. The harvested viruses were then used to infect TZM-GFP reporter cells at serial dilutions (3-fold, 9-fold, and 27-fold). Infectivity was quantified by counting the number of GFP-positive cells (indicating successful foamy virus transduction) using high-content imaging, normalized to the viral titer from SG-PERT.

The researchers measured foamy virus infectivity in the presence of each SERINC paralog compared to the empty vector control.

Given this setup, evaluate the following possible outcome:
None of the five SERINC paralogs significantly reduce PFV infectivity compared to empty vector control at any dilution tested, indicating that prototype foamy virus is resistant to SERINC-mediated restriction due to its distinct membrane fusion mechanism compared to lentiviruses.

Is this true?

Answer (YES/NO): YES